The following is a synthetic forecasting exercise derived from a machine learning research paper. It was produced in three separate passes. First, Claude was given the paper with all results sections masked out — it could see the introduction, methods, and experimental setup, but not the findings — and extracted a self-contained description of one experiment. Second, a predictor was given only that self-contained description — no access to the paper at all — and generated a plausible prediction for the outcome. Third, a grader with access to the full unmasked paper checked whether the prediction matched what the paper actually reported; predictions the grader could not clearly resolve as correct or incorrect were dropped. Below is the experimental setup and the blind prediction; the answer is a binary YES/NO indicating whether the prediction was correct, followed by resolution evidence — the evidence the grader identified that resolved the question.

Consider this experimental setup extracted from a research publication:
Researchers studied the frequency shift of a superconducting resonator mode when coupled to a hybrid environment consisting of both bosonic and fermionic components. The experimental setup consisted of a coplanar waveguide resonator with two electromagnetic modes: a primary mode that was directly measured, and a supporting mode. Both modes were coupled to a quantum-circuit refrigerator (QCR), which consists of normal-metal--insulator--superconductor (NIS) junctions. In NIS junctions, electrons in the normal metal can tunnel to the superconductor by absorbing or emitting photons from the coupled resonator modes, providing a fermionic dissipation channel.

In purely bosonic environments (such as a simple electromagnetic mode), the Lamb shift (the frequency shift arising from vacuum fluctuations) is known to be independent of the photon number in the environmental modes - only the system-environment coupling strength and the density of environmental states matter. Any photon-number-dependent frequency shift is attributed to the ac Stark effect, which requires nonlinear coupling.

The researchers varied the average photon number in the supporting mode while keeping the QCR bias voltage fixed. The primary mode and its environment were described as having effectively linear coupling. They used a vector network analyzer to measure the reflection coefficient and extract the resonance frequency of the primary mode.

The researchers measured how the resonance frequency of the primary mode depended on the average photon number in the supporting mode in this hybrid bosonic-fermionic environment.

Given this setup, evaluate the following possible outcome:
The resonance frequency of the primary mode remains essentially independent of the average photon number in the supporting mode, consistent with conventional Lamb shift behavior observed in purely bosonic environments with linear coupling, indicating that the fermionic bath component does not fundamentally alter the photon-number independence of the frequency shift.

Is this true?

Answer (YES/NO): NO